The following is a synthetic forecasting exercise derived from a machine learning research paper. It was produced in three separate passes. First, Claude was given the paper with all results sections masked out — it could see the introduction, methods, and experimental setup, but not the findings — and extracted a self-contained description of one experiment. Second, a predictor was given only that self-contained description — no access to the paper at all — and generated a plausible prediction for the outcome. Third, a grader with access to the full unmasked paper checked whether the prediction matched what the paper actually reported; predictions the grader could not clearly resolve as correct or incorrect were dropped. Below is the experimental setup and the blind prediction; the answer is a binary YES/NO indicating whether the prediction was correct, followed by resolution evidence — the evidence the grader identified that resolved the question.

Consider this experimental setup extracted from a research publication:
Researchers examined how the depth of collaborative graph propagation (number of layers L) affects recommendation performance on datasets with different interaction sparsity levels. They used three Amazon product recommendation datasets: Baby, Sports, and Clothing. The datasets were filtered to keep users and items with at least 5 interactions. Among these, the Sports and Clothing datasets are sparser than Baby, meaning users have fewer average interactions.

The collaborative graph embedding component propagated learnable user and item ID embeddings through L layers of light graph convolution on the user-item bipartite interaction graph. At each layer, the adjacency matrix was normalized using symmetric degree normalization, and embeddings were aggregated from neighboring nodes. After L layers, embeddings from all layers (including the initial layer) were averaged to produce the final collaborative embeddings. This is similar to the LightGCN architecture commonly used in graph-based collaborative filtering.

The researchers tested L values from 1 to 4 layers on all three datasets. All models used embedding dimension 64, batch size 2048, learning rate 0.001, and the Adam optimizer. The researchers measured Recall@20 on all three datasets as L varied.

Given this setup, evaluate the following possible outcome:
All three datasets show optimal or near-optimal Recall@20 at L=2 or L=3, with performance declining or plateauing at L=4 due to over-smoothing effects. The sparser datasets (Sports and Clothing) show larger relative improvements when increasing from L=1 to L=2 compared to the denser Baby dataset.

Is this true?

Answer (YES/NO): NO